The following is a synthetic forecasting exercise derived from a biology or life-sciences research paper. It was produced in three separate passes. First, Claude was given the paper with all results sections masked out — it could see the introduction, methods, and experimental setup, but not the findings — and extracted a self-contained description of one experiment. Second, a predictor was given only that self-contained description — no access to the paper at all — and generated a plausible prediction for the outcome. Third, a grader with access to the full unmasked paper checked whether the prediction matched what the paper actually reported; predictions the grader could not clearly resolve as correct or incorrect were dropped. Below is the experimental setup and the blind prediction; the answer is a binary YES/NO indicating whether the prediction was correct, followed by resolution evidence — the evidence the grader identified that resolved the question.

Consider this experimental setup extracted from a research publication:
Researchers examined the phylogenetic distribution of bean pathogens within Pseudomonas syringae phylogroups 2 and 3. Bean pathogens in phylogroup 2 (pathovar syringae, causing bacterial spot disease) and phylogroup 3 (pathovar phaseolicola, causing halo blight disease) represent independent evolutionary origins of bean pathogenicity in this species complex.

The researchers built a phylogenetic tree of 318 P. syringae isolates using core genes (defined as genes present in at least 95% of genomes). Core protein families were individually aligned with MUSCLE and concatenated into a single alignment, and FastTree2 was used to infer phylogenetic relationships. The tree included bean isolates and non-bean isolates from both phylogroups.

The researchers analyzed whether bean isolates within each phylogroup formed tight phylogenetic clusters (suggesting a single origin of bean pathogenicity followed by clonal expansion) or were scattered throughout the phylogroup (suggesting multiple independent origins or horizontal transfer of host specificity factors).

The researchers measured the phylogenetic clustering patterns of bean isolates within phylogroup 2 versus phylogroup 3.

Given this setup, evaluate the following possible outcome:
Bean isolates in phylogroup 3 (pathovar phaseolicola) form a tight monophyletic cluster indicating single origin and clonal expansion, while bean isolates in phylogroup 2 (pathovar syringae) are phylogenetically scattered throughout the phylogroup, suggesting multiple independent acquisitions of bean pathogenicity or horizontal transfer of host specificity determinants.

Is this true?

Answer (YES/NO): YES